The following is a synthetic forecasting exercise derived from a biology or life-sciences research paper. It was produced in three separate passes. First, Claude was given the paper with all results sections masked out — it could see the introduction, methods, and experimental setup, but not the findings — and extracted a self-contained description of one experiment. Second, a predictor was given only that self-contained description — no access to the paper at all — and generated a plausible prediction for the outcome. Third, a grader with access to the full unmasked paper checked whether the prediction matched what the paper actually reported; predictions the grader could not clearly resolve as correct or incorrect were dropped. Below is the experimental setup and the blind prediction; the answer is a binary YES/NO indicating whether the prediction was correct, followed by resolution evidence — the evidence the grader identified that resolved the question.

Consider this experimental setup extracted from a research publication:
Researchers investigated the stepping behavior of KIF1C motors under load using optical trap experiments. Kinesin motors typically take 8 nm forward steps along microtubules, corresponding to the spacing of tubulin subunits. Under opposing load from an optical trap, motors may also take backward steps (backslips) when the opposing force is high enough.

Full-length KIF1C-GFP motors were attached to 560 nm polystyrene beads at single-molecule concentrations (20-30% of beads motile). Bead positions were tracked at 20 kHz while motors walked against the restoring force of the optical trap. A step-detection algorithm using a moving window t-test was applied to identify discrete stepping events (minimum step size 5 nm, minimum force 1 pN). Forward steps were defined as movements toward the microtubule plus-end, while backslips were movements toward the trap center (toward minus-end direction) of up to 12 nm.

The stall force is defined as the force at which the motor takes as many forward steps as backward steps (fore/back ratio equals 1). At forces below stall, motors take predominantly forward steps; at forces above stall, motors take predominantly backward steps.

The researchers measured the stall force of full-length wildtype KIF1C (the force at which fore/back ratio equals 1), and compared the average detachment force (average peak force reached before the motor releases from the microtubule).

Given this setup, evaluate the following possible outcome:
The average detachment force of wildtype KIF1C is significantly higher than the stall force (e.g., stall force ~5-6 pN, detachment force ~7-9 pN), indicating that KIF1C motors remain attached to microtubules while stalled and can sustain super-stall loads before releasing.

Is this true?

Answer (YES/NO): NO